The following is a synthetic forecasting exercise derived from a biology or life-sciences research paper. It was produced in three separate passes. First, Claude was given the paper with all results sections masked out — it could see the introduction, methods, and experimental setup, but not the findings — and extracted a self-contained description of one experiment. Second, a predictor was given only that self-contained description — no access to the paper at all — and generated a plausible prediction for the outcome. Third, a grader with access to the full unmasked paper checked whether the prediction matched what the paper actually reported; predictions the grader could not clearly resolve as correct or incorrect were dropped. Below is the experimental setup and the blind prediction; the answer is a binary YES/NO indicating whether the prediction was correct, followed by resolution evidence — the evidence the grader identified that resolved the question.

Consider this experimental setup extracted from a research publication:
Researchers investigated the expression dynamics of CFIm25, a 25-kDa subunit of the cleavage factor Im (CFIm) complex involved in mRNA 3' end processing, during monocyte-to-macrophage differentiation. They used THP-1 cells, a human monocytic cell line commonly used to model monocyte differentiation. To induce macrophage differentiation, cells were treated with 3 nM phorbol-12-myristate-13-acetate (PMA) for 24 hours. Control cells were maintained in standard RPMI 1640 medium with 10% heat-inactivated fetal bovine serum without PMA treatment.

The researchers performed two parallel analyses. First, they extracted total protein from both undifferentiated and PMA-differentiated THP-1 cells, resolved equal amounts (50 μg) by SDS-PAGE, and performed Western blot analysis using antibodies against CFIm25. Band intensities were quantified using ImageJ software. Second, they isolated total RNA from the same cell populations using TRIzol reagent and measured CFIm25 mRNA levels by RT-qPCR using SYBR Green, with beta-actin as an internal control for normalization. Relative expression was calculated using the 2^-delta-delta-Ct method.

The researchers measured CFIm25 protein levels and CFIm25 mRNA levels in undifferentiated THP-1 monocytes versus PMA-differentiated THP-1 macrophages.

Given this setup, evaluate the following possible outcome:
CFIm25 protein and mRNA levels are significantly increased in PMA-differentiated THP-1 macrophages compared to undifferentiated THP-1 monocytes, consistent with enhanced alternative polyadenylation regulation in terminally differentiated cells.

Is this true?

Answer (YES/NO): NO